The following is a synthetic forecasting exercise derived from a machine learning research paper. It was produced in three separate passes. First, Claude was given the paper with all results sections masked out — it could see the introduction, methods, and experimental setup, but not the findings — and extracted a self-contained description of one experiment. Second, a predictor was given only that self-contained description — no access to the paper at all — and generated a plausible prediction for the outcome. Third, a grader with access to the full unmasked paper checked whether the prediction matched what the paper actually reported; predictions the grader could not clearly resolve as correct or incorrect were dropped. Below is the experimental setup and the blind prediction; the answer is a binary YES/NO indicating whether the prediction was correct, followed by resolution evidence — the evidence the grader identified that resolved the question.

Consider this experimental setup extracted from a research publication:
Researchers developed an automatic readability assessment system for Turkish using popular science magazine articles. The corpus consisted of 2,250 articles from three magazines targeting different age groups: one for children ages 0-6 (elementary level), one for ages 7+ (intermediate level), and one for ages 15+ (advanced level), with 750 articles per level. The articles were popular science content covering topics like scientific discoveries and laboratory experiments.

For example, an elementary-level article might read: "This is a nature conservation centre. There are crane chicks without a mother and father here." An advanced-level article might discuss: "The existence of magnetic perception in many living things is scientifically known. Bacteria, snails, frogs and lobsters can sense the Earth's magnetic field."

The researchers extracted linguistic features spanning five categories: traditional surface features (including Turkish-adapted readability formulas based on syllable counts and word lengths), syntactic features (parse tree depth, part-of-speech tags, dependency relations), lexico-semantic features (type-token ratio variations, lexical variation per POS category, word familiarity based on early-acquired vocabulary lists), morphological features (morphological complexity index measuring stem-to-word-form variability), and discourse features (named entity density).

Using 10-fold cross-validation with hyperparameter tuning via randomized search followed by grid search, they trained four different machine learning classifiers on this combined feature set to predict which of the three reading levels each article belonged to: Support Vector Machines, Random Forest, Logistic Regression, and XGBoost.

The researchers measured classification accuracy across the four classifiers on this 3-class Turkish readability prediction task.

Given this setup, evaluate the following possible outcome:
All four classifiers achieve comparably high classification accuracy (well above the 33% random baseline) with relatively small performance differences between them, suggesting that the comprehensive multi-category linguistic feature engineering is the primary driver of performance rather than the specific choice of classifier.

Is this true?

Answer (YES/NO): NO